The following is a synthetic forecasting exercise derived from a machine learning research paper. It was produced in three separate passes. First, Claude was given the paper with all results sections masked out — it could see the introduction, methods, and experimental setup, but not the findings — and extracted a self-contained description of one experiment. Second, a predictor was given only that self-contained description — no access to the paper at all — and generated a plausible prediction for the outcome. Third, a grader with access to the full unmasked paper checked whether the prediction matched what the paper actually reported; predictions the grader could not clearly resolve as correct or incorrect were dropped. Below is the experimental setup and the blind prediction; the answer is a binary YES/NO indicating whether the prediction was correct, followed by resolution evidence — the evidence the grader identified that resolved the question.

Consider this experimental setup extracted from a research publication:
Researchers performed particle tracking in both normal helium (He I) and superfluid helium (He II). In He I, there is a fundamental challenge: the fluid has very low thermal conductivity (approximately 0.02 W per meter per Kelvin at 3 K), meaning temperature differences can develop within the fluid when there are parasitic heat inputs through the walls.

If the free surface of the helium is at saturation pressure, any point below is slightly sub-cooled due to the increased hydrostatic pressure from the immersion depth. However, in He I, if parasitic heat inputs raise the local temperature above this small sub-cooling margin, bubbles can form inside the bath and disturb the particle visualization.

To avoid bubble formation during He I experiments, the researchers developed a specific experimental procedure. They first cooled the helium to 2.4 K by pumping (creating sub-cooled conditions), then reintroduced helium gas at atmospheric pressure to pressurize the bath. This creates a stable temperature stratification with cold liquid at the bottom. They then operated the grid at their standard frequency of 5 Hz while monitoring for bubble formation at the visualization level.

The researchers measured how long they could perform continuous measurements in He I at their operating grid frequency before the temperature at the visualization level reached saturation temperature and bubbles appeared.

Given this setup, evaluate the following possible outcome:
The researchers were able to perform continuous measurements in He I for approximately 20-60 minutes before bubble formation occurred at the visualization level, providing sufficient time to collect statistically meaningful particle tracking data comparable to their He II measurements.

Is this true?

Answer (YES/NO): YES